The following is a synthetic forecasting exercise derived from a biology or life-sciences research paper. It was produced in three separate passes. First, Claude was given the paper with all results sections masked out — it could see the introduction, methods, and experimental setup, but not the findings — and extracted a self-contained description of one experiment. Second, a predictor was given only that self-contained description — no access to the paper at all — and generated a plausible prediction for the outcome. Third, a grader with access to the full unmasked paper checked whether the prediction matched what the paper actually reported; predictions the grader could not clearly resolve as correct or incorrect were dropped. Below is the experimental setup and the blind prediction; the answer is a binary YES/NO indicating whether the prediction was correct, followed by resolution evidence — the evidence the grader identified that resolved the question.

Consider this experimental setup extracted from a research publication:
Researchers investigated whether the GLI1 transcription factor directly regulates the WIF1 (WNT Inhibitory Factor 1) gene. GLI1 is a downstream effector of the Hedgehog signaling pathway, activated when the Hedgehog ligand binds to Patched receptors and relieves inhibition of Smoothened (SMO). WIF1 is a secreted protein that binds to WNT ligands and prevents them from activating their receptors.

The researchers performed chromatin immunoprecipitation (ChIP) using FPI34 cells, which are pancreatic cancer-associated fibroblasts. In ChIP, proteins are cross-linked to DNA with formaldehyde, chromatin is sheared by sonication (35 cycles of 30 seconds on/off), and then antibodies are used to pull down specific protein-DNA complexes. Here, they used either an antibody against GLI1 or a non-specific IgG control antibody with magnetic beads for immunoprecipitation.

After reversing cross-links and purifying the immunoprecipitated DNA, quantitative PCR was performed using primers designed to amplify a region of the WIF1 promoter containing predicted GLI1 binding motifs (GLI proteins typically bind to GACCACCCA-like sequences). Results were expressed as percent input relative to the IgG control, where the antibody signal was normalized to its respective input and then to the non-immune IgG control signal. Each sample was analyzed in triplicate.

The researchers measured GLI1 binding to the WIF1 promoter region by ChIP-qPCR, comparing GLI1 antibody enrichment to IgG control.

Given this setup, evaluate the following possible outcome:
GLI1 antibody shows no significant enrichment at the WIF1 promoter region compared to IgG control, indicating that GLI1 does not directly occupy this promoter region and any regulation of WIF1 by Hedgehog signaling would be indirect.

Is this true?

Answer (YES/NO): NO